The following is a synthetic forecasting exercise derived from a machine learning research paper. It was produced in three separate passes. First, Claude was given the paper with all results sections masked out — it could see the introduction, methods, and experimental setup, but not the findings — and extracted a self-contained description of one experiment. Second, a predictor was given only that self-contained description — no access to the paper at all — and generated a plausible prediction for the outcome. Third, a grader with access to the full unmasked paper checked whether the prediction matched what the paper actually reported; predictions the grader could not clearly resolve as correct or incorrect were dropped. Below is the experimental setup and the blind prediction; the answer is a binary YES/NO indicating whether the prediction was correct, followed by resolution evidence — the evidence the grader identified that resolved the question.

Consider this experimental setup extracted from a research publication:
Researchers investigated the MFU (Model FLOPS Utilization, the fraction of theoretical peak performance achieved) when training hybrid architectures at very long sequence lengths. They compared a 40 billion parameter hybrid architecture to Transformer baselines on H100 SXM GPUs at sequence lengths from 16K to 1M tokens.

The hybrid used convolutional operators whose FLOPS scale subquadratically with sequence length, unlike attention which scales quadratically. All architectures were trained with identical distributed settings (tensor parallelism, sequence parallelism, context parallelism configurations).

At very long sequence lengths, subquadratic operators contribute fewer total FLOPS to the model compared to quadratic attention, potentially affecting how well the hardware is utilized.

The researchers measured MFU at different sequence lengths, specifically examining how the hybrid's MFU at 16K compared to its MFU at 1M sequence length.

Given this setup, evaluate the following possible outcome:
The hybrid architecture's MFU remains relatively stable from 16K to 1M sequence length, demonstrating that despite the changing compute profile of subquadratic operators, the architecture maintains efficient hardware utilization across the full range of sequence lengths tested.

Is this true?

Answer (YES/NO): NO